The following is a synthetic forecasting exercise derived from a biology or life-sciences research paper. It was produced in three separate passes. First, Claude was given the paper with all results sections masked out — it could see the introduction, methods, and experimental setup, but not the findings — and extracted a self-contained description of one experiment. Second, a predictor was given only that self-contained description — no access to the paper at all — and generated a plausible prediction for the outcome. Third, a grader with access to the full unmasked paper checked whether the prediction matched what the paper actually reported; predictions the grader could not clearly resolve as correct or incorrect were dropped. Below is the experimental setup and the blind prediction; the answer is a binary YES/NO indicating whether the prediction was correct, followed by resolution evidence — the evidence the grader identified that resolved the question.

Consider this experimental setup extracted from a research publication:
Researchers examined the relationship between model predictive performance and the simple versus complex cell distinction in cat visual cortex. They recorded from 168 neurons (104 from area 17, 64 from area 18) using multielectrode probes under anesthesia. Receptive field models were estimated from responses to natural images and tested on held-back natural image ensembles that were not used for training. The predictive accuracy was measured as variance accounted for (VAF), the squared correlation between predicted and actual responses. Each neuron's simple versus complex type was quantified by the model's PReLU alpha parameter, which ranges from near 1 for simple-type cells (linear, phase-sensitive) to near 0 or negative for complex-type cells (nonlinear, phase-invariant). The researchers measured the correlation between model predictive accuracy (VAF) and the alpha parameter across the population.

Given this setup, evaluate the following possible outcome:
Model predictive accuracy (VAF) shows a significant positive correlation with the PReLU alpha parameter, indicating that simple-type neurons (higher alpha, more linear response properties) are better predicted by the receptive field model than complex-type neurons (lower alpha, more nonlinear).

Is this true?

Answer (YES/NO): YES